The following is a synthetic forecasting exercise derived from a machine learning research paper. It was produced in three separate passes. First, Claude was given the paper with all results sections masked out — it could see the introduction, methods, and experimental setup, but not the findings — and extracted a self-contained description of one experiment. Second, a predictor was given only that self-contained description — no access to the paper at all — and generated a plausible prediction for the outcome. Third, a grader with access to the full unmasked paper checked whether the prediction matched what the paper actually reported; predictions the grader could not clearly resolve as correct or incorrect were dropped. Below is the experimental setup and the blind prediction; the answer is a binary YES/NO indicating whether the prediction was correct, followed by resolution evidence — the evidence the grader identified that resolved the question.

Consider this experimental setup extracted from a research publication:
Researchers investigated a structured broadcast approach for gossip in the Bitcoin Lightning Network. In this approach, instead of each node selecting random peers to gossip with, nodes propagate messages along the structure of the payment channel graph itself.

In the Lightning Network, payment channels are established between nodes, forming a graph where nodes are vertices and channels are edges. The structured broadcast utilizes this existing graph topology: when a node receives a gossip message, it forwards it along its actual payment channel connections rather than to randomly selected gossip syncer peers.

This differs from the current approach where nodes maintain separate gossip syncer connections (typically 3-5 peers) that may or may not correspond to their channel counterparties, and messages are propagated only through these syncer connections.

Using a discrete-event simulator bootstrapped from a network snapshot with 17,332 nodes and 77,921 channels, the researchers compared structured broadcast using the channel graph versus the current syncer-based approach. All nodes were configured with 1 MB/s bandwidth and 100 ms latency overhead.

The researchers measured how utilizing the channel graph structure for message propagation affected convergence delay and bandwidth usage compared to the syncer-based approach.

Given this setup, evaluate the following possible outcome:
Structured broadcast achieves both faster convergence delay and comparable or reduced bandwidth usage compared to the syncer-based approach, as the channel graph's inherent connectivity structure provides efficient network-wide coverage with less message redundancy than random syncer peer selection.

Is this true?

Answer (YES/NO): YES